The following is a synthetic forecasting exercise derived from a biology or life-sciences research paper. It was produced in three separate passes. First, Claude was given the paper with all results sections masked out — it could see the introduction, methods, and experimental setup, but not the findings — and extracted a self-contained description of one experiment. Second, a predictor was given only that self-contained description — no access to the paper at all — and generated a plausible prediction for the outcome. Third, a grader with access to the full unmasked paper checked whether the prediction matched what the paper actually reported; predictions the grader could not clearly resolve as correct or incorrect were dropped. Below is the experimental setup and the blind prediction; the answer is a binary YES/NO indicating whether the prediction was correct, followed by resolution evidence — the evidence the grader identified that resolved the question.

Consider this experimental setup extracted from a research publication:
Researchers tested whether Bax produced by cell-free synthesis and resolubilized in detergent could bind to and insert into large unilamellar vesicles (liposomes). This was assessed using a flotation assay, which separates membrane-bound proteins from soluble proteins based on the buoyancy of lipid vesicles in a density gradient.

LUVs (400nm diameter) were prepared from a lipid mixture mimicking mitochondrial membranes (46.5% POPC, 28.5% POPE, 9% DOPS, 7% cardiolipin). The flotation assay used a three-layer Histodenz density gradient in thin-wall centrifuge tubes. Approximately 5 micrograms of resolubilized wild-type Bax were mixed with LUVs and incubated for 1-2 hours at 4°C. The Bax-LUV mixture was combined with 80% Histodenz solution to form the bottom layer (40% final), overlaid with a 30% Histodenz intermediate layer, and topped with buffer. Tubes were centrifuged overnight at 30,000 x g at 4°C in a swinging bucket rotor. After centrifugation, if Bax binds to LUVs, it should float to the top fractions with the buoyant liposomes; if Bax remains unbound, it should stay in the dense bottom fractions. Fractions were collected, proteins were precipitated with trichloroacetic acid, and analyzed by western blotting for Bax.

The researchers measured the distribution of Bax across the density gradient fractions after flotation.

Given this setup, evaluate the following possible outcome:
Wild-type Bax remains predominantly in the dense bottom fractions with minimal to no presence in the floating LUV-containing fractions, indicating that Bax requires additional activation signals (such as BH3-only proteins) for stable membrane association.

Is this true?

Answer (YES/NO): NO